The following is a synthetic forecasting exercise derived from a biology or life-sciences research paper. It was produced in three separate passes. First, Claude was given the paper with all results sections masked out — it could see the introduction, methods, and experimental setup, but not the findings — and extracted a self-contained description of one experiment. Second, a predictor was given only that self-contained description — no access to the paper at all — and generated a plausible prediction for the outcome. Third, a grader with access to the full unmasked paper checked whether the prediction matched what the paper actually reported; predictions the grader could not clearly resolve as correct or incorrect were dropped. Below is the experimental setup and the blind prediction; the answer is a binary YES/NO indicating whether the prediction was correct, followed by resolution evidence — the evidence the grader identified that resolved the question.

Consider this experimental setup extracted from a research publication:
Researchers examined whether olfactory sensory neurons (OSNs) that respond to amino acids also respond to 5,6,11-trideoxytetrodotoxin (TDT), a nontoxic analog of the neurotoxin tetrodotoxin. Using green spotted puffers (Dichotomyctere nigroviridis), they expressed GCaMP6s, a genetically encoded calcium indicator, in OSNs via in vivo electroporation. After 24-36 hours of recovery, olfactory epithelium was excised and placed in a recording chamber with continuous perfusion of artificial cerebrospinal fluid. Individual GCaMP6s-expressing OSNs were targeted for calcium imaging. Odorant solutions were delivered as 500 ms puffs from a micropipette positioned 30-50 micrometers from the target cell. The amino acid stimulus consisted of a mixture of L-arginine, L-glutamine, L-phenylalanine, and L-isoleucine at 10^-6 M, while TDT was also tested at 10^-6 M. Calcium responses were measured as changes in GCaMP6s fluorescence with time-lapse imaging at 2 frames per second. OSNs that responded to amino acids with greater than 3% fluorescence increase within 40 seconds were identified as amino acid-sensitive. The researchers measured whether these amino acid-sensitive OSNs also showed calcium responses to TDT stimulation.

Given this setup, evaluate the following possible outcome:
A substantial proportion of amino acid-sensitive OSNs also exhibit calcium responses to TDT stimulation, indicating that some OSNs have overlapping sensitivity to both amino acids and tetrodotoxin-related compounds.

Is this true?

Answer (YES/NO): NO